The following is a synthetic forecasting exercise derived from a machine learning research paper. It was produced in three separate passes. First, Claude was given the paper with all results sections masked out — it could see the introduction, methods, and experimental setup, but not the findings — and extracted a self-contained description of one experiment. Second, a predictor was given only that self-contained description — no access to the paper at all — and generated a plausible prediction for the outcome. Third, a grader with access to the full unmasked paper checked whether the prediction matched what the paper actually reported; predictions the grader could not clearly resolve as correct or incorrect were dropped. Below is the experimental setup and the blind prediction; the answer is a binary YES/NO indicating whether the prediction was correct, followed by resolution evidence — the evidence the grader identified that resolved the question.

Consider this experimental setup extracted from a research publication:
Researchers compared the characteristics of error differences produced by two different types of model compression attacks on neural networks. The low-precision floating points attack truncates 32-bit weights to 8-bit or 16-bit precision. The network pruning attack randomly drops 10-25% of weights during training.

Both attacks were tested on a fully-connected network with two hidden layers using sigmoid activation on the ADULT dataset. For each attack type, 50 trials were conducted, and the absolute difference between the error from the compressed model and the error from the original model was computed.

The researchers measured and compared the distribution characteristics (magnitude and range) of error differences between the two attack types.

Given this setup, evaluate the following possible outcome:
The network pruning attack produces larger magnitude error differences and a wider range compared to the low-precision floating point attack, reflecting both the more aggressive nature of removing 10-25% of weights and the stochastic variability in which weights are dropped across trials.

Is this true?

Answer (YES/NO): NO